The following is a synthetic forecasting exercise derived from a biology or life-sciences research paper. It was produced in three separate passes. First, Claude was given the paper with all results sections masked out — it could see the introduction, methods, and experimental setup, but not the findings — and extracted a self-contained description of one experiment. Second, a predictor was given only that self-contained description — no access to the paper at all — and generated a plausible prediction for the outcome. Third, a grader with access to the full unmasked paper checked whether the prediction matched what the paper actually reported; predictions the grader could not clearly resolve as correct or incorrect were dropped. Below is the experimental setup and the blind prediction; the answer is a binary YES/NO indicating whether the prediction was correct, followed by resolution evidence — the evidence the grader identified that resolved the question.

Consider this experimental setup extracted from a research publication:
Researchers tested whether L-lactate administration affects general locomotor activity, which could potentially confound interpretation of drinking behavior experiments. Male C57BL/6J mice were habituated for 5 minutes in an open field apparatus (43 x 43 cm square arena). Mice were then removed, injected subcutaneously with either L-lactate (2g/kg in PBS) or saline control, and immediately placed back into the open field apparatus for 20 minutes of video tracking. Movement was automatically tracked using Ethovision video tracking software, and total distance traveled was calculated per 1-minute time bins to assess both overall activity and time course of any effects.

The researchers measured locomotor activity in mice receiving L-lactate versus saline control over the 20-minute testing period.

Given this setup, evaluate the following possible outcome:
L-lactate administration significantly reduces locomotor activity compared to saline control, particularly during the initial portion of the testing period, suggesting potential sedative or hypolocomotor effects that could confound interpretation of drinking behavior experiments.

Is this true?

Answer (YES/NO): NO